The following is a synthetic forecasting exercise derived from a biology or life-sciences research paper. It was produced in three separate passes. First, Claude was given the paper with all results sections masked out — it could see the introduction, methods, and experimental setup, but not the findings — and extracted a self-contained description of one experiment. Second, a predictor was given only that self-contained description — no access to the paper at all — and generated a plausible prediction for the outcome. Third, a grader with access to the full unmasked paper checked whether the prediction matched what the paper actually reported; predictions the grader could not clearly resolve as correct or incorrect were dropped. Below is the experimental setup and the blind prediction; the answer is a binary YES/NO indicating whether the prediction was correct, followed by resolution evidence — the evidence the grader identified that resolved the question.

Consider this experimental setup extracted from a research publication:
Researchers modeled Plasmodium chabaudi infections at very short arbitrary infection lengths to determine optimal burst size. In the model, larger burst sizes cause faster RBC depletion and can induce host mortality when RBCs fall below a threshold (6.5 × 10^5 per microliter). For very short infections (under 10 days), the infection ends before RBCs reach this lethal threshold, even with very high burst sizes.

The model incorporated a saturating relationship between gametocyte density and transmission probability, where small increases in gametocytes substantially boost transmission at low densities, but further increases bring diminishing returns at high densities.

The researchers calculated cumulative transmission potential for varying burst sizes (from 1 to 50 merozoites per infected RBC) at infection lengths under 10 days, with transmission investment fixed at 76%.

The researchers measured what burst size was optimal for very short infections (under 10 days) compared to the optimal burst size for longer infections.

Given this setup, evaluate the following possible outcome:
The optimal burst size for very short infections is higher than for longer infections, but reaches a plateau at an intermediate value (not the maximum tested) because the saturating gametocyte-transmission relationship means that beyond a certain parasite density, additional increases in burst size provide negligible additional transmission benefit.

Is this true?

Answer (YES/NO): NO